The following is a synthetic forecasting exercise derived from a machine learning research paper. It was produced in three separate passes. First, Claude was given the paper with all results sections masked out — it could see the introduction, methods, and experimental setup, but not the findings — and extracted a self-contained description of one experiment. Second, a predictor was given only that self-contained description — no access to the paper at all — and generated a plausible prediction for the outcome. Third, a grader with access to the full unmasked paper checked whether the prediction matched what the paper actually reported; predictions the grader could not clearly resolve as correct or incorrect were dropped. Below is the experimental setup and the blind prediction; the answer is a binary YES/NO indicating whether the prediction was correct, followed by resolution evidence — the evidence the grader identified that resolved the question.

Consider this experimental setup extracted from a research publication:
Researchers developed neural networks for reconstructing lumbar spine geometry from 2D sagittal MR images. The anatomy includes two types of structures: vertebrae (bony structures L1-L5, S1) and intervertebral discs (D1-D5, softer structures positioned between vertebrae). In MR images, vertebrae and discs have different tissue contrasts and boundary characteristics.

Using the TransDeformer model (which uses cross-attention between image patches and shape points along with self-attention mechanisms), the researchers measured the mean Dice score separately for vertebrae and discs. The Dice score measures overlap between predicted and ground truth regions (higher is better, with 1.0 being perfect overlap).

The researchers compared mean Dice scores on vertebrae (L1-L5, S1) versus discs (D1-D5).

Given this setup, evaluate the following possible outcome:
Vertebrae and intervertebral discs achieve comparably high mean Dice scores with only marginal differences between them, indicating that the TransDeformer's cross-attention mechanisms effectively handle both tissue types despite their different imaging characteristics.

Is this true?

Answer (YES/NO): YES